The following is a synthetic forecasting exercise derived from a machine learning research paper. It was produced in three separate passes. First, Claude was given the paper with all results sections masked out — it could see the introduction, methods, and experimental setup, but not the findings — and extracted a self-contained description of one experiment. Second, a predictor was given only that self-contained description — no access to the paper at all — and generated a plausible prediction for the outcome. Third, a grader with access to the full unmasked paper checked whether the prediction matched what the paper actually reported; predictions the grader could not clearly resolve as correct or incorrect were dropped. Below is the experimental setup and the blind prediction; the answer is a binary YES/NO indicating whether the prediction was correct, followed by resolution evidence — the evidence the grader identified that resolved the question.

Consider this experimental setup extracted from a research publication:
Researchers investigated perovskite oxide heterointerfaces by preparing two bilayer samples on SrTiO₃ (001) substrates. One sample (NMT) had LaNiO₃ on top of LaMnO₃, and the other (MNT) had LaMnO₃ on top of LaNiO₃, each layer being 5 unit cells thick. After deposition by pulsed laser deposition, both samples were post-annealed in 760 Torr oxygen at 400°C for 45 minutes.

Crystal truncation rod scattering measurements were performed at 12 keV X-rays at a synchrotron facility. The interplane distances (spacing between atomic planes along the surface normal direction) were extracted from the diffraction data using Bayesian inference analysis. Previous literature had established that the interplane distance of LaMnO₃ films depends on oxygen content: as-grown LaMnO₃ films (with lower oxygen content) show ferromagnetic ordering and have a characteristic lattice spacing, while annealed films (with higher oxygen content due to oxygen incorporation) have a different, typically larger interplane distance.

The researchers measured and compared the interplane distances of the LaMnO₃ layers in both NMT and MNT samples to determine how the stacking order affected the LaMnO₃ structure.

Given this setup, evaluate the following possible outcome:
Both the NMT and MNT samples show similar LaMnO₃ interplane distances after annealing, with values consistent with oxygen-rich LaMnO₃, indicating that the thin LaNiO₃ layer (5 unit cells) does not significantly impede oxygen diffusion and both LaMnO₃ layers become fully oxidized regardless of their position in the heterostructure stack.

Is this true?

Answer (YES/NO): NO